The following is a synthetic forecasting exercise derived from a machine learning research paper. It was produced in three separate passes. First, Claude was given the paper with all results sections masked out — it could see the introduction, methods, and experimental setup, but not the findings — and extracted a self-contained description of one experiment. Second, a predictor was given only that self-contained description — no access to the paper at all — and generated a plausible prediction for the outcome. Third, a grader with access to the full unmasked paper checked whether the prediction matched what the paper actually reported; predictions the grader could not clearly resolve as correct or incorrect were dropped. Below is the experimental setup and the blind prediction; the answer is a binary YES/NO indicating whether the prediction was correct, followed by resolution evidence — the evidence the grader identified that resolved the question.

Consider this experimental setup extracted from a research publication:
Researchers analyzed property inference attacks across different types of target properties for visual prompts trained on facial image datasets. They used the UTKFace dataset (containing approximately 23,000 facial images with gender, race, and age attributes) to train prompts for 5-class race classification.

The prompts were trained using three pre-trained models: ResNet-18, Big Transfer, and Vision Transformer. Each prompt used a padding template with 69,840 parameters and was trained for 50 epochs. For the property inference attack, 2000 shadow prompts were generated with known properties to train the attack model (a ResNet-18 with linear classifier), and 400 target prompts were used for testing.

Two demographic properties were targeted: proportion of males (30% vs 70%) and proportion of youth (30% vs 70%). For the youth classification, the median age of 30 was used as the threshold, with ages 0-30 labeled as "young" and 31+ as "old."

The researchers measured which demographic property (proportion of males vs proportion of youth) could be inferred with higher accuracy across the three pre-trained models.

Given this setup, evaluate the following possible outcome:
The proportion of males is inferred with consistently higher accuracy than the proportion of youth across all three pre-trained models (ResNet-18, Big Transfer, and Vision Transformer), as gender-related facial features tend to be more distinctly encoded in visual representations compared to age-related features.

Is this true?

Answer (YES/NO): NO